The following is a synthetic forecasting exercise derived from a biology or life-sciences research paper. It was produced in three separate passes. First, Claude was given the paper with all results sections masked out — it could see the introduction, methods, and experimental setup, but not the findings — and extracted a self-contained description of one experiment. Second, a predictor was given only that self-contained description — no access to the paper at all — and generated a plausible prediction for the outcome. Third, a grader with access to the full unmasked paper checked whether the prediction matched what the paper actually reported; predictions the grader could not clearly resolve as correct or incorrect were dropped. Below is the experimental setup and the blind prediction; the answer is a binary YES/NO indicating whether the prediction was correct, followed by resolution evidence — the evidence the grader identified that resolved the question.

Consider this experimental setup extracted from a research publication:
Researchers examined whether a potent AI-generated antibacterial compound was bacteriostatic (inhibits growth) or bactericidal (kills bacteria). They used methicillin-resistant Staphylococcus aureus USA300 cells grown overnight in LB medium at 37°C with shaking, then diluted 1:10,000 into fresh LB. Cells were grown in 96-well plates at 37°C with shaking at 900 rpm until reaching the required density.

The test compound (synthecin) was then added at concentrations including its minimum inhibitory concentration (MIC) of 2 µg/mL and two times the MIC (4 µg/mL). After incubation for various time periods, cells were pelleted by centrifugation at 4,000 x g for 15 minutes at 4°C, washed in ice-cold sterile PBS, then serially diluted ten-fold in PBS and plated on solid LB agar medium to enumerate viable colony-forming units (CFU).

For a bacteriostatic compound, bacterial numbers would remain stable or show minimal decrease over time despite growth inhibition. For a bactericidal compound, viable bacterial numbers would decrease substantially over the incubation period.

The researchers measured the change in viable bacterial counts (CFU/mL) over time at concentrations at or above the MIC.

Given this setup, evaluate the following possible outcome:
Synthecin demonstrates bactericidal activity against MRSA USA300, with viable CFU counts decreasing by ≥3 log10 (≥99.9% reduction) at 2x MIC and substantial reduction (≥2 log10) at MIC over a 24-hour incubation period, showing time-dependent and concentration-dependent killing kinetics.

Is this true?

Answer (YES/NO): NO